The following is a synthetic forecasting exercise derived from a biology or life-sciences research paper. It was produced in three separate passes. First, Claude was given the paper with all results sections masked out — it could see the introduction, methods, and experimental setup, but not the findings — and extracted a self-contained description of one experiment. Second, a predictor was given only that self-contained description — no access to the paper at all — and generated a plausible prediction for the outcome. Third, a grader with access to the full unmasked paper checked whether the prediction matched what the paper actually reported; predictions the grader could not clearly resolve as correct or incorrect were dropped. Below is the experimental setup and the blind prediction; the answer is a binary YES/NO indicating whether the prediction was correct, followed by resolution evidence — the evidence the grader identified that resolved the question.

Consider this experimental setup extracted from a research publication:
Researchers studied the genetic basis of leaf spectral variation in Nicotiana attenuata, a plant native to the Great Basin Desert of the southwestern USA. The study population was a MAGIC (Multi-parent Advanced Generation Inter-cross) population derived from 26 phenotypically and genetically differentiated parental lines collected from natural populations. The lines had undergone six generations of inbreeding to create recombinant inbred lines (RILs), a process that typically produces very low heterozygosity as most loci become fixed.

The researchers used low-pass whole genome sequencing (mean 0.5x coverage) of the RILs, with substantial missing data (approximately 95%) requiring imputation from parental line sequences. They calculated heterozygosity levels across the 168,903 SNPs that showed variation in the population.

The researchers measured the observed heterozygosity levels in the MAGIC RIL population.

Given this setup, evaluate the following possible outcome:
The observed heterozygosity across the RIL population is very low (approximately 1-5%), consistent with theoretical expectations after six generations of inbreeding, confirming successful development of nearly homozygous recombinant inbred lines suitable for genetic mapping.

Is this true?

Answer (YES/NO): NO